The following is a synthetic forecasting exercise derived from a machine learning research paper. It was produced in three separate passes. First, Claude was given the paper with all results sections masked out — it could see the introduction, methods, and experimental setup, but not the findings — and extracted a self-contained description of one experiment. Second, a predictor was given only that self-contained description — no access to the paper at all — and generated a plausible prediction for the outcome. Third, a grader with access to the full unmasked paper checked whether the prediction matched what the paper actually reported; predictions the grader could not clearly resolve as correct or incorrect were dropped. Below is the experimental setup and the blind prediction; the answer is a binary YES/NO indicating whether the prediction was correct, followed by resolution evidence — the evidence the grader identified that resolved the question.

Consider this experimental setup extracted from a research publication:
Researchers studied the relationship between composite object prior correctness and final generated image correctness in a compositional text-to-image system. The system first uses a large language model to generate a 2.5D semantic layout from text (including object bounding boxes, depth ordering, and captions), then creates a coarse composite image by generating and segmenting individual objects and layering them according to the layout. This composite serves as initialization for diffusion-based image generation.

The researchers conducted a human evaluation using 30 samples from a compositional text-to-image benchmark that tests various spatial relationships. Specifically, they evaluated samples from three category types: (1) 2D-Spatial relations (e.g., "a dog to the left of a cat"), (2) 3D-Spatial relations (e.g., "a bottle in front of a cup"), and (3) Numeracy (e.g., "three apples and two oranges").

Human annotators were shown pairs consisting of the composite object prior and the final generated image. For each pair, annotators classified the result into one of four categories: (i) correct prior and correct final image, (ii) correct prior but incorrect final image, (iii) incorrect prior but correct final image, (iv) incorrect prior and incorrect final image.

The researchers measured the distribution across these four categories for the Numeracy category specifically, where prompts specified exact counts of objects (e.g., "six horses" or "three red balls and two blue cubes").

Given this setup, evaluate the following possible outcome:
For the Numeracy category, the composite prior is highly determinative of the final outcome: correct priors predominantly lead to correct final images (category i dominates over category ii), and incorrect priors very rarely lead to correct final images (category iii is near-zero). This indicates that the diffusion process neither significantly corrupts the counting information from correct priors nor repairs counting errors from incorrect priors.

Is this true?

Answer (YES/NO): NO